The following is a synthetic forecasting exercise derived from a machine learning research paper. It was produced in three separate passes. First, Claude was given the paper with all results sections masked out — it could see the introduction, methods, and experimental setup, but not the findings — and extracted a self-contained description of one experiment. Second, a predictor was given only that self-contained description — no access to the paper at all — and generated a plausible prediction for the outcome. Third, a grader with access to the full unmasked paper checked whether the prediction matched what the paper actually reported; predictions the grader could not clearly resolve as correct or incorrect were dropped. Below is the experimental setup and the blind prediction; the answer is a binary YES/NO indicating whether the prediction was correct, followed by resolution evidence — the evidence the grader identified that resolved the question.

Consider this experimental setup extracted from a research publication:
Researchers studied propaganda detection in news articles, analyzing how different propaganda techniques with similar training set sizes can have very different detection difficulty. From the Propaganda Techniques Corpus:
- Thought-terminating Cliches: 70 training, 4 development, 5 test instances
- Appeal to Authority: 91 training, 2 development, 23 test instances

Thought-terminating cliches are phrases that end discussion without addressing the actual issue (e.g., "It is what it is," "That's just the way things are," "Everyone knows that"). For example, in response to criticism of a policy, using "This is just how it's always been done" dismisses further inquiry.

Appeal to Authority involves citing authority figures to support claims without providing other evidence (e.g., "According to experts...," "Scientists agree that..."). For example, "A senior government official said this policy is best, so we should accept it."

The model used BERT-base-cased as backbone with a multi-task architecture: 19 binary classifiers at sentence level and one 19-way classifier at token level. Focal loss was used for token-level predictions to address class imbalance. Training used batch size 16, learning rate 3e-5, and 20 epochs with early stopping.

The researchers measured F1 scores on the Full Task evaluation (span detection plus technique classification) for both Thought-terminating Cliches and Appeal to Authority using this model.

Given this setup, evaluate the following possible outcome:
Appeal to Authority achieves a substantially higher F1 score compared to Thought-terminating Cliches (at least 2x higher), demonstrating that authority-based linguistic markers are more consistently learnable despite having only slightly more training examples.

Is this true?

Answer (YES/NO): NO